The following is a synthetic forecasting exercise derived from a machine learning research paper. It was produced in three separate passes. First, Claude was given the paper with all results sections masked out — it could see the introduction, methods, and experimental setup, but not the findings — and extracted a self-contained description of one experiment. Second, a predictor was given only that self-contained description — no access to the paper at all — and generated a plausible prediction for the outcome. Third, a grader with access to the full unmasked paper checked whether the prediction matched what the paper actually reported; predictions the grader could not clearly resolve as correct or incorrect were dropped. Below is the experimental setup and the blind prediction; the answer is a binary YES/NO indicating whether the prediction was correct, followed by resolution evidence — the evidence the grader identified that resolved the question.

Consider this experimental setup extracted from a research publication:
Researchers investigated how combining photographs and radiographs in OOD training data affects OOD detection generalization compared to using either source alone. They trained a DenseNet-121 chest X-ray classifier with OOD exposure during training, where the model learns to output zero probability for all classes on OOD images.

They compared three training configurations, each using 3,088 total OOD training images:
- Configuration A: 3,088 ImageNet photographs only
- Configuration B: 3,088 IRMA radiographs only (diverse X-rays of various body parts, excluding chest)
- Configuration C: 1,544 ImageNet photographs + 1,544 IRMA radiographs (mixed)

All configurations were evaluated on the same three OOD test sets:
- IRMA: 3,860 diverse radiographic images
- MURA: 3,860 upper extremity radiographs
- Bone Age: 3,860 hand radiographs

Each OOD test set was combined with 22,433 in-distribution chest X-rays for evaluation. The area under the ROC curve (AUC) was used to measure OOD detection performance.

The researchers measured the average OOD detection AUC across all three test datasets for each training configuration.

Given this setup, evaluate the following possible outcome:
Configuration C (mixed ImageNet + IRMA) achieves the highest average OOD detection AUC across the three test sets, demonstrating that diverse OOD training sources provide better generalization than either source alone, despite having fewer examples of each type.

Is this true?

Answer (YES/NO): YES